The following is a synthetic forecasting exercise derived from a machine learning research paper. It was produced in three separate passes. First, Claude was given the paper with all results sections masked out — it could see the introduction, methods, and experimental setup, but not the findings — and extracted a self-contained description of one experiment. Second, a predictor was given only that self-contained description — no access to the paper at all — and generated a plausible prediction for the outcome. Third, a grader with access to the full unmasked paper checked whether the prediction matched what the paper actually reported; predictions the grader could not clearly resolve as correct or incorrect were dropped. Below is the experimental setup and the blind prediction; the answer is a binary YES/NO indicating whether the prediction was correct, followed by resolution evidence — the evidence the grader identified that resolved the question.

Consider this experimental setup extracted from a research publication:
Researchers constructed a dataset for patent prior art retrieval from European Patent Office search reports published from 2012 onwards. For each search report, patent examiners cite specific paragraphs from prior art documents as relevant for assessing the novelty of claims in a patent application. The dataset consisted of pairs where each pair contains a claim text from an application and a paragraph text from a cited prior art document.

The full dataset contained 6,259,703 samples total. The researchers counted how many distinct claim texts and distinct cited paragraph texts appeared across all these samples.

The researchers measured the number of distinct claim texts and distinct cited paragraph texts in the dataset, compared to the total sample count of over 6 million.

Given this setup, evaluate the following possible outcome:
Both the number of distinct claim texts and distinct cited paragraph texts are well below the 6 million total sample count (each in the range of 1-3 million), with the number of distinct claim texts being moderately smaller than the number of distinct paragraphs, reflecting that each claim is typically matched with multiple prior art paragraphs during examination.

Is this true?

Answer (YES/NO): NO